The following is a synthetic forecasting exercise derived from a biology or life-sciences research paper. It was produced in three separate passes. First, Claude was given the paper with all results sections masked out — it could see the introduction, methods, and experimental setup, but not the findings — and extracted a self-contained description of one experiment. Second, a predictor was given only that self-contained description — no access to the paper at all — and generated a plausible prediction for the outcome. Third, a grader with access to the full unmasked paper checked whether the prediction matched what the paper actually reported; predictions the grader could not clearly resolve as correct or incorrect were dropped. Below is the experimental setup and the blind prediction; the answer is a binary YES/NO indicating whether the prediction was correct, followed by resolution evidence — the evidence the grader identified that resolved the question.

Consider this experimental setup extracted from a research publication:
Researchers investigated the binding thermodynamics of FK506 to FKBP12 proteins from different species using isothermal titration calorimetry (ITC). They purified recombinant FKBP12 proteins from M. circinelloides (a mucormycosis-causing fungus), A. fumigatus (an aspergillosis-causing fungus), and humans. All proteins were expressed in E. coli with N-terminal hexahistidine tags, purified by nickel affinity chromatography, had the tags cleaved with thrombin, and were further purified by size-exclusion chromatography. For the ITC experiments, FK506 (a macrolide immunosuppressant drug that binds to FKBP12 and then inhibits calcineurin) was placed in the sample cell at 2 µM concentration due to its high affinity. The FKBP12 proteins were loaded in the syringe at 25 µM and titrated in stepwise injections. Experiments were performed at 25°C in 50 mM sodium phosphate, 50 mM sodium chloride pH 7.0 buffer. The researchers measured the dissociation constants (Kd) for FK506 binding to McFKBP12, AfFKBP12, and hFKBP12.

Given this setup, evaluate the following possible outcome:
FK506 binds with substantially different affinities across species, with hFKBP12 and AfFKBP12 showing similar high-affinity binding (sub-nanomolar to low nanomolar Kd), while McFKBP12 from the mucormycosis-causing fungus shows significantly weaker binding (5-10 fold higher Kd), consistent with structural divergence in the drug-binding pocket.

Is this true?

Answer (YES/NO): NO